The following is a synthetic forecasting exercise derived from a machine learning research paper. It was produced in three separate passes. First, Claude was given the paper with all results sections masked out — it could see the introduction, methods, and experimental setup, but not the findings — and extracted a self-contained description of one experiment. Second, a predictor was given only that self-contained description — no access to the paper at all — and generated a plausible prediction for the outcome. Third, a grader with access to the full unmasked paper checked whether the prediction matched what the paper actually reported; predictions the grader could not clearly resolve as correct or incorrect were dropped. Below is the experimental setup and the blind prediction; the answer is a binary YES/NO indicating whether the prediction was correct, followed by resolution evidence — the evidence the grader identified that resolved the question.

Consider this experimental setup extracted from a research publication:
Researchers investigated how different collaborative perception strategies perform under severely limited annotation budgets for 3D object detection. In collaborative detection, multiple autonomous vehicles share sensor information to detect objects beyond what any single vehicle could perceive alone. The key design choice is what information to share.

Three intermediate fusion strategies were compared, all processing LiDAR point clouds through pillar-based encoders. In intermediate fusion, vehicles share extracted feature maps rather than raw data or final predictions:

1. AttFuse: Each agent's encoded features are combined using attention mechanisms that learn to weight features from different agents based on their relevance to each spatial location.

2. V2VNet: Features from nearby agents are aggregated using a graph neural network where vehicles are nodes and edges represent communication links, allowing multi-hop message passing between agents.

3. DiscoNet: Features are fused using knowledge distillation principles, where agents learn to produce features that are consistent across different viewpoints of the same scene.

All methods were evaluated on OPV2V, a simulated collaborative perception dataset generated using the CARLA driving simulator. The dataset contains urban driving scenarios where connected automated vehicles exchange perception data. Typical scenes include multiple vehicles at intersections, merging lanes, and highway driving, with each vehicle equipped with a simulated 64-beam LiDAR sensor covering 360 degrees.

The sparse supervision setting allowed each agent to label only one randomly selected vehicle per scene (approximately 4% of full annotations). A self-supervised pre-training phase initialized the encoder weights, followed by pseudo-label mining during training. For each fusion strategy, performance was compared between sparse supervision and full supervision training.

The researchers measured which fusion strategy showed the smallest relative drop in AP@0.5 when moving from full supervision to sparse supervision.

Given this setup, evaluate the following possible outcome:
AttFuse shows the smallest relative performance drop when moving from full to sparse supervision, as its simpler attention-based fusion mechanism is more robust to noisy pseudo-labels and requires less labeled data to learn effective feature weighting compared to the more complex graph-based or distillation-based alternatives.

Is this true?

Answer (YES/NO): NO